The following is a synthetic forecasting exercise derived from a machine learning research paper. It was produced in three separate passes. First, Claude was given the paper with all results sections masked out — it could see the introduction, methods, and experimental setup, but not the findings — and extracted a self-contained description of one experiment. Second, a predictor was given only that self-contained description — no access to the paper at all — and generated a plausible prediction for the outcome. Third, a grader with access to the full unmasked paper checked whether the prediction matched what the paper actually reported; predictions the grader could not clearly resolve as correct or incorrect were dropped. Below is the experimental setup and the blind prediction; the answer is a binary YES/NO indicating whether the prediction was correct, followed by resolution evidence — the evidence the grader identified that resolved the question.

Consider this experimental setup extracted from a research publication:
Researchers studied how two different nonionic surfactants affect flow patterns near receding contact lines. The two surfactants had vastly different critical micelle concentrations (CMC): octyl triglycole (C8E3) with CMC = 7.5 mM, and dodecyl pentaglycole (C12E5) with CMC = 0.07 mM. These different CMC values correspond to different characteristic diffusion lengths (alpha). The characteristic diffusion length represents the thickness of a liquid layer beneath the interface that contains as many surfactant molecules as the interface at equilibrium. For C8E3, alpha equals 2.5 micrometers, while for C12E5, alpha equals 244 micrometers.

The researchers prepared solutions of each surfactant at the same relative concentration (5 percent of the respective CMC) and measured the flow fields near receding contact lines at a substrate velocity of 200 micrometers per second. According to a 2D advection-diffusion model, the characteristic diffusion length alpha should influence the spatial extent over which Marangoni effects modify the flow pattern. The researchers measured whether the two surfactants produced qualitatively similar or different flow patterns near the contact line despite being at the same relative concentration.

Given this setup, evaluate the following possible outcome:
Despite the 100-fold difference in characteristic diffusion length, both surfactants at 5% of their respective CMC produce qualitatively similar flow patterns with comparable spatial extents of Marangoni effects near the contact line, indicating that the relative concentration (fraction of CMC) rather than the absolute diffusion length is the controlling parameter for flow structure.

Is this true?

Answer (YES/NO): NO